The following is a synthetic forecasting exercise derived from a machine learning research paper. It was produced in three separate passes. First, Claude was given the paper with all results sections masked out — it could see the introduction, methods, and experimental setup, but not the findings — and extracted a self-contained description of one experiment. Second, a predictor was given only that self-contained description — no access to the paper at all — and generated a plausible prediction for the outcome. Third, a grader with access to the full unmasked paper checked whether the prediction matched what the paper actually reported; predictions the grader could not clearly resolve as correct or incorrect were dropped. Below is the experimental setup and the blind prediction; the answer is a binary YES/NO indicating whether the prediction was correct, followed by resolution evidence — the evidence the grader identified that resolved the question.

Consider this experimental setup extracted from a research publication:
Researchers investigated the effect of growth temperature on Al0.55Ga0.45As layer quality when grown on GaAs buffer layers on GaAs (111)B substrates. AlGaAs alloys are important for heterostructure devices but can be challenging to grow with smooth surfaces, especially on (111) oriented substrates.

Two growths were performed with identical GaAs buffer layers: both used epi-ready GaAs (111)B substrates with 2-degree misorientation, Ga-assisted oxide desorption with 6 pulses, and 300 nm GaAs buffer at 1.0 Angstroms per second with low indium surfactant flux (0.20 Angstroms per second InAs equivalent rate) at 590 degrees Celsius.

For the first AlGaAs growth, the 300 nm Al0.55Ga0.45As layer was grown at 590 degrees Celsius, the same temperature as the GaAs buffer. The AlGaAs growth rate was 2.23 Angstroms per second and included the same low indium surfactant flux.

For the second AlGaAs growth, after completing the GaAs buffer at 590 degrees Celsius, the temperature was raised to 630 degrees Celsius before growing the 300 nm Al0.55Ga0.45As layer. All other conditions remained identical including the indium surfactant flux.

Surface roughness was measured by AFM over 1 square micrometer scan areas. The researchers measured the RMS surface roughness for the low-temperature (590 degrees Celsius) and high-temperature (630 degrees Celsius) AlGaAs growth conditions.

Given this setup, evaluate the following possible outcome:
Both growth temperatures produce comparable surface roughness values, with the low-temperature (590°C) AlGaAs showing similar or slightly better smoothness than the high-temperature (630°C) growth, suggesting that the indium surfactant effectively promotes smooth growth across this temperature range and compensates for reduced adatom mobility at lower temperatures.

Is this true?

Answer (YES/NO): NO